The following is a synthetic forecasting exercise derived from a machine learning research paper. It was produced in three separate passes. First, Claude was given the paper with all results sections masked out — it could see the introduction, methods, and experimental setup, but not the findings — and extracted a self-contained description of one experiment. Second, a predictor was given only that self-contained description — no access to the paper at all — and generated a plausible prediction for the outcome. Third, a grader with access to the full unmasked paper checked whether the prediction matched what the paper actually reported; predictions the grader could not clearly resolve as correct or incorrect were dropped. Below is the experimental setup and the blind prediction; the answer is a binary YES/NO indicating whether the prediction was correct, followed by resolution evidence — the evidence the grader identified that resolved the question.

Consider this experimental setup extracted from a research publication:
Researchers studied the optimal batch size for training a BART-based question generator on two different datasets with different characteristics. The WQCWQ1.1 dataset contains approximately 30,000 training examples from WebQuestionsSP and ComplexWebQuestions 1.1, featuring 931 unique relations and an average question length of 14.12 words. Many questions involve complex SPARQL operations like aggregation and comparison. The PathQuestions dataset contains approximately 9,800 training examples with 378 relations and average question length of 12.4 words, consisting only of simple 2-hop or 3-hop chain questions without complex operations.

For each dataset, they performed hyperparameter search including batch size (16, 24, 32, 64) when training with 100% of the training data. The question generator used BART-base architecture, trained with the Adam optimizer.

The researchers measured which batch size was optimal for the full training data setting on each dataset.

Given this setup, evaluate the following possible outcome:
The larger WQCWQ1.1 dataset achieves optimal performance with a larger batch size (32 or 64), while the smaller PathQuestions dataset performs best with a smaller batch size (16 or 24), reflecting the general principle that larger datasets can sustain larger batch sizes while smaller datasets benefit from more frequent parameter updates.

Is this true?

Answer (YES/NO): YES